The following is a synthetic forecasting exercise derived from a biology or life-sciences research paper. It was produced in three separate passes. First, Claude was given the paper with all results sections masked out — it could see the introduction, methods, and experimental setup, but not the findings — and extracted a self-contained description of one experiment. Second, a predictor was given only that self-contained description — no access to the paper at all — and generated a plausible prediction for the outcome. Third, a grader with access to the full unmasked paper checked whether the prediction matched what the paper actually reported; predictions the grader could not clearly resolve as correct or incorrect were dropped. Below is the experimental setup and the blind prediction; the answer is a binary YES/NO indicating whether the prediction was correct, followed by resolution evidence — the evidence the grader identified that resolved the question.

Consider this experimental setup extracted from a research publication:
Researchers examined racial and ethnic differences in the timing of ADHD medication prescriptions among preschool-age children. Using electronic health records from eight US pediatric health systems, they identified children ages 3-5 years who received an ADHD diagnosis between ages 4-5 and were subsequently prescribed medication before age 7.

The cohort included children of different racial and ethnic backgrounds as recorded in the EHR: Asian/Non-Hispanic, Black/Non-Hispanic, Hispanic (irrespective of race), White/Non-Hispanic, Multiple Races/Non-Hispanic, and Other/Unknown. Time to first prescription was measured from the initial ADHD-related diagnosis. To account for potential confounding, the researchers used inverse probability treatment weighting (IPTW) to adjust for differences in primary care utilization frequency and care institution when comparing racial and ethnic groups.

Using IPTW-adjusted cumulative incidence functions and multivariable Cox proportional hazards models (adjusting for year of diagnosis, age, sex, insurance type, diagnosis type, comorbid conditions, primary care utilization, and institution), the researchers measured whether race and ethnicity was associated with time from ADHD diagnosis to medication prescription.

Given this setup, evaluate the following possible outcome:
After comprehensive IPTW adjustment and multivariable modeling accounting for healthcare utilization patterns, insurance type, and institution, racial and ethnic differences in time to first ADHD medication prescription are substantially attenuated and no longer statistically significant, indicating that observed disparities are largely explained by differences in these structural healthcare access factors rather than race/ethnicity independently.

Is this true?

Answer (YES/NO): NO